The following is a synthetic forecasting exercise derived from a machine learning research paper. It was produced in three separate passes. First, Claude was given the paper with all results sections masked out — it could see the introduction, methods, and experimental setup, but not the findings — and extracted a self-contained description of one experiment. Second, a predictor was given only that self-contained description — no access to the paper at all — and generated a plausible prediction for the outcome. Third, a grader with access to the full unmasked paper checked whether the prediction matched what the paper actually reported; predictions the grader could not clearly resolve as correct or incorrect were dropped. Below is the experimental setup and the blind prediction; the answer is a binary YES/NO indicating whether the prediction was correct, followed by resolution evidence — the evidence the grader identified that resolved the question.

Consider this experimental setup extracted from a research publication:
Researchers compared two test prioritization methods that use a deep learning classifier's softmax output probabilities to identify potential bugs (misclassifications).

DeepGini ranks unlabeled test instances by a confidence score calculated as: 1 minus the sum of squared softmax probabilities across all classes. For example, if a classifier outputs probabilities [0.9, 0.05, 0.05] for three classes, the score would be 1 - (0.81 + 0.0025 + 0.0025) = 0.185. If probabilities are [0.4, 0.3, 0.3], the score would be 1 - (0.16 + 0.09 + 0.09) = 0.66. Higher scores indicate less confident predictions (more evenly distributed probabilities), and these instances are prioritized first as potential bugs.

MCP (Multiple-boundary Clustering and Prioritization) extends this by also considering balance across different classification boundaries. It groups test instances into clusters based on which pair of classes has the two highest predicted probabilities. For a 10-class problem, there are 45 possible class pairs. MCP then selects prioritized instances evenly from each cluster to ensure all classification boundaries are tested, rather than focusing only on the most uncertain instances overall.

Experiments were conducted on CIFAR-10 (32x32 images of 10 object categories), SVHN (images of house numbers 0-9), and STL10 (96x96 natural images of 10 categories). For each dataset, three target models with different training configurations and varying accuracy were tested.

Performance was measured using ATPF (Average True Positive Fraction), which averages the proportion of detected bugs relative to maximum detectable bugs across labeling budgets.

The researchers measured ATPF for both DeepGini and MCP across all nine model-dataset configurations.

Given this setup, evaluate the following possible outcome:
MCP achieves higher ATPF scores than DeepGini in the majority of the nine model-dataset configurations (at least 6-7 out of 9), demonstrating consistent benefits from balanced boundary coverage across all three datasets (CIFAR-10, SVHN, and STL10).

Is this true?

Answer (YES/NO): NO